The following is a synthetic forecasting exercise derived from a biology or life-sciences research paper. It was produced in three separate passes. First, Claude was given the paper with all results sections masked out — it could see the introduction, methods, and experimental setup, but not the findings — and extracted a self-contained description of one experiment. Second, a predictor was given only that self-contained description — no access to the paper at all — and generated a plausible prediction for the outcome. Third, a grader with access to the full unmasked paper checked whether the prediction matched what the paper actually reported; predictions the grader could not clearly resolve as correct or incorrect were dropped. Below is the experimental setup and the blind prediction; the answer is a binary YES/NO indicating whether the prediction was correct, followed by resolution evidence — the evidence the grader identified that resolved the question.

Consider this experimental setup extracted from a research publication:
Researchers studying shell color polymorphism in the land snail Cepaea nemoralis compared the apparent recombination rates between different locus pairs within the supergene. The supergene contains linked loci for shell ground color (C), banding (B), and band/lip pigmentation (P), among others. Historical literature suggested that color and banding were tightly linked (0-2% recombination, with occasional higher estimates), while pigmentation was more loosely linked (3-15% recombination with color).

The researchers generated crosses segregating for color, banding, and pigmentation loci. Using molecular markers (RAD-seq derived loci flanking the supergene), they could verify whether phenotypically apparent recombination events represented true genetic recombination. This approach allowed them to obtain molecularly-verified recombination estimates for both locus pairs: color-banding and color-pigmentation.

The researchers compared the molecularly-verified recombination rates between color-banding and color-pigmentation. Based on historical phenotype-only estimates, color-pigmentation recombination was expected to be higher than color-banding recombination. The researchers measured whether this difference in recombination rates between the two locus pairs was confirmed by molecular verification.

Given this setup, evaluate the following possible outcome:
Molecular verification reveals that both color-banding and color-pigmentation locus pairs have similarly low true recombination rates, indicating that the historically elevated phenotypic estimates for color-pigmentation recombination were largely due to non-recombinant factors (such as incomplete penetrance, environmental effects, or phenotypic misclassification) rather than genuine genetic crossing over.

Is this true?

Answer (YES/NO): YES